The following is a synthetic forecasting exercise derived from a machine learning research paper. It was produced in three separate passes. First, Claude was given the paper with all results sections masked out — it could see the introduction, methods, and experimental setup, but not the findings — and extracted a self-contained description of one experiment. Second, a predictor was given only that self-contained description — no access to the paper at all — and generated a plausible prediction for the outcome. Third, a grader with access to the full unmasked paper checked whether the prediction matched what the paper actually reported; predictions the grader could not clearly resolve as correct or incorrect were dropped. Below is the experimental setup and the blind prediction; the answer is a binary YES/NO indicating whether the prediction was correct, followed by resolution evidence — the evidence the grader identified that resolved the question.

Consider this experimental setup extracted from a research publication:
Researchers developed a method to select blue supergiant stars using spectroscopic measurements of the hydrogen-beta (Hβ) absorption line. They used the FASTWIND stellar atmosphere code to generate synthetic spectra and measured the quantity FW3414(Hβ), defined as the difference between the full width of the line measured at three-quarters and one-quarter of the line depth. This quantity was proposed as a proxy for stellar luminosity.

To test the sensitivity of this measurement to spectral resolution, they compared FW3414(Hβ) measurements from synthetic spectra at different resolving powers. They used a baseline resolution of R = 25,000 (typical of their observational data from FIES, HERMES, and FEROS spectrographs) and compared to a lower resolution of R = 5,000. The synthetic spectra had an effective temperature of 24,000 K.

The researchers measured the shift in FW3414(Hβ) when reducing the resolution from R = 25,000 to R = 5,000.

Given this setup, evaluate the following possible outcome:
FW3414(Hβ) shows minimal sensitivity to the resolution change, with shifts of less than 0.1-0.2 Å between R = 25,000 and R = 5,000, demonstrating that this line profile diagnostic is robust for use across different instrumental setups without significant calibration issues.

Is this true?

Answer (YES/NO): NO